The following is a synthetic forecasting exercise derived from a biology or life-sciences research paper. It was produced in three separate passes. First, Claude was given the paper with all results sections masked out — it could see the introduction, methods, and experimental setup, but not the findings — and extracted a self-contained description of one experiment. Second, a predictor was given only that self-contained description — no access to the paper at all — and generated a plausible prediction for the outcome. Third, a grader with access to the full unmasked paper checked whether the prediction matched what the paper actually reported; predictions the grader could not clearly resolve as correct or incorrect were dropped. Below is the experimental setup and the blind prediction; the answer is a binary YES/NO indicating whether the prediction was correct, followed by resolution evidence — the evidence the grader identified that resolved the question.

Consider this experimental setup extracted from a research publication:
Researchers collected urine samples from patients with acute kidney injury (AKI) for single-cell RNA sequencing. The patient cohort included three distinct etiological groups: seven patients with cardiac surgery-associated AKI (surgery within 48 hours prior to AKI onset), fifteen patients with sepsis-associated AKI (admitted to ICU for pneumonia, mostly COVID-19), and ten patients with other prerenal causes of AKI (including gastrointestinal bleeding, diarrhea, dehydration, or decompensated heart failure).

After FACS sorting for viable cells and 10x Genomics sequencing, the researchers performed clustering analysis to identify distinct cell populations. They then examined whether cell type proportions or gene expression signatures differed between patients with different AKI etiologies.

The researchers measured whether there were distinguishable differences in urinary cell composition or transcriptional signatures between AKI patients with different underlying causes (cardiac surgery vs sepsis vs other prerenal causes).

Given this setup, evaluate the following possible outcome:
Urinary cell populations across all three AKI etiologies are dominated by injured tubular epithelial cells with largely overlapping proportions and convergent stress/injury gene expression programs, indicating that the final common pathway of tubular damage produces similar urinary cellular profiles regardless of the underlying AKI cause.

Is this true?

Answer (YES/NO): NO